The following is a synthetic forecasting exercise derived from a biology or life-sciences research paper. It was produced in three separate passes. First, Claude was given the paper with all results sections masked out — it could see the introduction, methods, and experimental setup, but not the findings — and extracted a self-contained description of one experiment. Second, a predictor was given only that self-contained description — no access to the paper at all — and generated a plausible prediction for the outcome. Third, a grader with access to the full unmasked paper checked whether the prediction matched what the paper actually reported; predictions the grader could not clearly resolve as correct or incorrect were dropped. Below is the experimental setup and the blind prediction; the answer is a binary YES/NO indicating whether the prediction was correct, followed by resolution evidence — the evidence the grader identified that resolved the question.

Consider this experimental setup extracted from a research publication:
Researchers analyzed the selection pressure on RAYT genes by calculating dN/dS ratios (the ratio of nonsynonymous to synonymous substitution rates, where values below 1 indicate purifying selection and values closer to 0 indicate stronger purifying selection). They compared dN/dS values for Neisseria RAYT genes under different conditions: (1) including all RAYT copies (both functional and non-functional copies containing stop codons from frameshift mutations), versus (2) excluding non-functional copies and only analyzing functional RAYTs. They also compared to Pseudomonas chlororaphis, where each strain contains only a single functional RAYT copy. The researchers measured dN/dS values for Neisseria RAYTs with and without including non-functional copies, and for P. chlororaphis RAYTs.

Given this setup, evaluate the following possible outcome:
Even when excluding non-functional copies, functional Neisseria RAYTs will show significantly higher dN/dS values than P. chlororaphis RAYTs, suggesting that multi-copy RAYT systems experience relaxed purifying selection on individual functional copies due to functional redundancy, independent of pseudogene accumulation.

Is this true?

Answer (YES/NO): YES